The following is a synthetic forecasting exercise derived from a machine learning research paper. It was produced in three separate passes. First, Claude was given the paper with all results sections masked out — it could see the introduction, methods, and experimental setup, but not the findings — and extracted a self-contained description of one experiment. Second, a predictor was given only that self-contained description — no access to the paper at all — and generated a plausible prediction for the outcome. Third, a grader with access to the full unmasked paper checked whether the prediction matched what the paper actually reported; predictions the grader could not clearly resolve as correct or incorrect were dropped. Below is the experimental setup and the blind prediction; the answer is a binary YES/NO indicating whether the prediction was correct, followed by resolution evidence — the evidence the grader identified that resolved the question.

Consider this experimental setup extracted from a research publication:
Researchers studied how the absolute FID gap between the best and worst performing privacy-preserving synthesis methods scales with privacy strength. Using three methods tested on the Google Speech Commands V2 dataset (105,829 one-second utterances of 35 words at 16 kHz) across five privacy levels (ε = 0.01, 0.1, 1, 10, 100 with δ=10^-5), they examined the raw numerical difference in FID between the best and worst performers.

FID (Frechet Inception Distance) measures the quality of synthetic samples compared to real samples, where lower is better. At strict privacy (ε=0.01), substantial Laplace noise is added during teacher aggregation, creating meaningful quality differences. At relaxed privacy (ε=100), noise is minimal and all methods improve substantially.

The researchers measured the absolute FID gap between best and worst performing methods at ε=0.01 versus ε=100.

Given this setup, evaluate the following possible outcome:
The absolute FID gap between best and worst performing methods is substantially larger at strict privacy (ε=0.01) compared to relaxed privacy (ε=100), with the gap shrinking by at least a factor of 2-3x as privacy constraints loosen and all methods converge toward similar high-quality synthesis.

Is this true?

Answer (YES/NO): YES